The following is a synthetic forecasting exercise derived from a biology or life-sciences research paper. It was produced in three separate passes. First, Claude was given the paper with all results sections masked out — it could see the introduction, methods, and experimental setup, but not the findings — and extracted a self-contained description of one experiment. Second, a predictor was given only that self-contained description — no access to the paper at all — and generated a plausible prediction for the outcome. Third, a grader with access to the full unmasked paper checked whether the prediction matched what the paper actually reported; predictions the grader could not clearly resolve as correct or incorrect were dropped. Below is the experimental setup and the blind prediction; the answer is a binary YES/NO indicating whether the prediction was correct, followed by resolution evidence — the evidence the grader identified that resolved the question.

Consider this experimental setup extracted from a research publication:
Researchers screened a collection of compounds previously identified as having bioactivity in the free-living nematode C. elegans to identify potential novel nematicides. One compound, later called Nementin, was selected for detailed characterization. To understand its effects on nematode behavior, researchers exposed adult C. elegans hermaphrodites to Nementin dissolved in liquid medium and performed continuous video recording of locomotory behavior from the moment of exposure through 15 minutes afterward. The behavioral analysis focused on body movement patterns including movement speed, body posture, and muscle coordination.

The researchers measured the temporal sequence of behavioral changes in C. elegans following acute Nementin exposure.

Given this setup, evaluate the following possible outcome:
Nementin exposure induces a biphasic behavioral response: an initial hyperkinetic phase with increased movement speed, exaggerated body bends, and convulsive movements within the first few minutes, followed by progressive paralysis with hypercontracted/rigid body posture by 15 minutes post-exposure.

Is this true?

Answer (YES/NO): NO